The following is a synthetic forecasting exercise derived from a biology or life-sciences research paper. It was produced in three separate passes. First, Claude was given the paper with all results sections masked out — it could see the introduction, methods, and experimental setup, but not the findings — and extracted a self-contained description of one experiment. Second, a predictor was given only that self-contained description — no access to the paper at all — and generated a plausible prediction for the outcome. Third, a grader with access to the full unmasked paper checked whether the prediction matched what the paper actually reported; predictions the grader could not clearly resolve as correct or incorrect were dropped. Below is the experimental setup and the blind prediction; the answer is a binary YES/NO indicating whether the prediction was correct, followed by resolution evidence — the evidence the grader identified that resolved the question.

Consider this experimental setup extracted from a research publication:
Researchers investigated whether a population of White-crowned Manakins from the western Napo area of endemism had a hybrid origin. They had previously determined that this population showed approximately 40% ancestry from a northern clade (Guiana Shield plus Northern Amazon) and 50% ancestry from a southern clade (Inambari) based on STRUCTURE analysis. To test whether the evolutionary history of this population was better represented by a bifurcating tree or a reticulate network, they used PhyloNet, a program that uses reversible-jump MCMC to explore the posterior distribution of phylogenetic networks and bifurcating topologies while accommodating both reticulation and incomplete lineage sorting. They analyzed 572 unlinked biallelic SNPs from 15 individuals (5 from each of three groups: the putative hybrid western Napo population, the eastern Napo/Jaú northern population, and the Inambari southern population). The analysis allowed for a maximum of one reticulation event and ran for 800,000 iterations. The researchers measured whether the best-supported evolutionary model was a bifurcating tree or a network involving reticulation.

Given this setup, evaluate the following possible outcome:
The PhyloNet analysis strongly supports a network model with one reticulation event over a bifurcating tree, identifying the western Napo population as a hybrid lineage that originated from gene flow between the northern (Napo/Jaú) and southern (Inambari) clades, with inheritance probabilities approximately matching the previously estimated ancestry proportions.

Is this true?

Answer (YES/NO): NO